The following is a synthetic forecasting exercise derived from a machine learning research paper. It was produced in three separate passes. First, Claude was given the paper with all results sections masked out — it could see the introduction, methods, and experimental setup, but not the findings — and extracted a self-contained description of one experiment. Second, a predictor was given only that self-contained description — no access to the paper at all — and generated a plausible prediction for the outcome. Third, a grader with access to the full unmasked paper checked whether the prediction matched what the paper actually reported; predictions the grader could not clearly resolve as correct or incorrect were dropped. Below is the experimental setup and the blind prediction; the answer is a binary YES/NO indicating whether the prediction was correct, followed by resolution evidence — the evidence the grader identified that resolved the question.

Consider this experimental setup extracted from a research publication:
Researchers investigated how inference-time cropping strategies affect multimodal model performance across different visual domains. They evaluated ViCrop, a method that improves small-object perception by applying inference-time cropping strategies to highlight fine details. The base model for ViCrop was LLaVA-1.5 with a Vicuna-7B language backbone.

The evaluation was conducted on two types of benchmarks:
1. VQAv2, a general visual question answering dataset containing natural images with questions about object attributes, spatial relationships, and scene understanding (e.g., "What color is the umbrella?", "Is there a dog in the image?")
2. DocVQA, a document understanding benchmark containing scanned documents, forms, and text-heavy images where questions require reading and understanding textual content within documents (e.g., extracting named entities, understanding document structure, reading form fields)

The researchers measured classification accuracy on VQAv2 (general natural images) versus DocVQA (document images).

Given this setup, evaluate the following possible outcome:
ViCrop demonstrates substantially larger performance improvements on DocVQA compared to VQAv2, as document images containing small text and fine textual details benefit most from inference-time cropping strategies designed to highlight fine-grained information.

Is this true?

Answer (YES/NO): NO